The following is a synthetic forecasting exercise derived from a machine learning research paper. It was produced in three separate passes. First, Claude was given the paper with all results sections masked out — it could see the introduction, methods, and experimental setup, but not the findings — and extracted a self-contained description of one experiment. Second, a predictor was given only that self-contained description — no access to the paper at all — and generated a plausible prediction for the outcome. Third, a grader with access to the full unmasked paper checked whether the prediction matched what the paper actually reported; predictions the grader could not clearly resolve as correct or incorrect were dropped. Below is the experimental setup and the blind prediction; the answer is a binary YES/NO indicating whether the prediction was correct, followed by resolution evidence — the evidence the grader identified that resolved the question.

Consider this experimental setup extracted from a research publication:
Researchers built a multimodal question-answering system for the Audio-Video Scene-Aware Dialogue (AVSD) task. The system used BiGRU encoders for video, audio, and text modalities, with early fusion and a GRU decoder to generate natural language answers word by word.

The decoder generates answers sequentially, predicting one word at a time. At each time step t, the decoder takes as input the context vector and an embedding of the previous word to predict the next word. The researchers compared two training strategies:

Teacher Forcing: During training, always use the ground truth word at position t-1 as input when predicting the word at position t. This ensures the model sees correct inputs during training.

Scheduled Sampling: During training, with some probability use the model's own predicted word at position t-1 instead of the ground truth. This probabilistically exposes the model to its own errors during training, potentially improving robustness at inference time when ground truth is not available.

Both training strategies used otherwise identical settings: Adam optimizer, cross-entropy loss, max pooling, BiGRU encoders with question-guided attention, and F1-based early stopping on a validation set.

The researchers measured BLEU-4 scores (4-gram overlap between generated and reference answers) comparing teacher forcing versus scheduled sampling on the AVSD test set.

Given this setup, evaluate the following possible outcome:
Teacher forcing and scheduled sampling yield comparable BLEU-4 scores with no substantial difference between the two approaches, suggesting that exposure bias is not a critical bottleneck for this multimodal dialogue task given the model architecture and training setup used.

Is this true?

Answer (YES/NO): YES